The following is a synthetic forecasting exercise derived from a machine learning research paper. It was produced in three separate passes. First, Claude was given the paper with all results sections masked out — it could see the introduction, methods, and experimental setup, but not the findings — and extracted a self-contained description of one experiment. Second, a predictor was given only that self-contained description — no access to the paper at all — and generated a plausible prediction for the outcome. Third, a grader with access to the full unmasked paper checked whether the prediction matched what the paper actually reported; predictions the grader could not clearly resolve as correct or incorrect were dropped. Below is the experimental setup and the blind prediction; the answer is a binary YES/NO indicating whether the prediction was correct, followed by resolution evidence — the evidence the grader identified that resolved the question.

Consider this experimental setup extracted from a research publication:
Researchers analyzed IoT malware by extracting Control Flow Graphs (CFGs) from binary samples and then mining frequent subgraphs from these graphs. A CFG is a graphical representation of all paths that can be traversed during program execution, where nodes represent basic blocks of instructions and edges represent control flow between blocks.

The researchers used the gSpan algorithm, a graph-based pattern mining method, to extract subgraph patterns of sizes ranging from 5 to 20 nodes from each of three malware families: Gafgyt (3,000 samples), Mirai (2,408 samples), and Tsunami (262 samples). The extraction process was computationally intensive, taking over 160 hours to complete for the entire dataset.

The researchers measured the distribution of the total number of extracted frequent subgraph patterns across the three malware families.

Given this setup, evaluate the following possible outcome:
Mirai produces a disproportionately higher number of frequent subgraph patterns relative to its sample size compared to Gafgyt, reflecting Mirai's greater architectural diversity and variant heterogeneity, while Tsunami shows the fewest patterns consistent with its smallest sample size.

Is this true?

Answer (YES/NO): NO